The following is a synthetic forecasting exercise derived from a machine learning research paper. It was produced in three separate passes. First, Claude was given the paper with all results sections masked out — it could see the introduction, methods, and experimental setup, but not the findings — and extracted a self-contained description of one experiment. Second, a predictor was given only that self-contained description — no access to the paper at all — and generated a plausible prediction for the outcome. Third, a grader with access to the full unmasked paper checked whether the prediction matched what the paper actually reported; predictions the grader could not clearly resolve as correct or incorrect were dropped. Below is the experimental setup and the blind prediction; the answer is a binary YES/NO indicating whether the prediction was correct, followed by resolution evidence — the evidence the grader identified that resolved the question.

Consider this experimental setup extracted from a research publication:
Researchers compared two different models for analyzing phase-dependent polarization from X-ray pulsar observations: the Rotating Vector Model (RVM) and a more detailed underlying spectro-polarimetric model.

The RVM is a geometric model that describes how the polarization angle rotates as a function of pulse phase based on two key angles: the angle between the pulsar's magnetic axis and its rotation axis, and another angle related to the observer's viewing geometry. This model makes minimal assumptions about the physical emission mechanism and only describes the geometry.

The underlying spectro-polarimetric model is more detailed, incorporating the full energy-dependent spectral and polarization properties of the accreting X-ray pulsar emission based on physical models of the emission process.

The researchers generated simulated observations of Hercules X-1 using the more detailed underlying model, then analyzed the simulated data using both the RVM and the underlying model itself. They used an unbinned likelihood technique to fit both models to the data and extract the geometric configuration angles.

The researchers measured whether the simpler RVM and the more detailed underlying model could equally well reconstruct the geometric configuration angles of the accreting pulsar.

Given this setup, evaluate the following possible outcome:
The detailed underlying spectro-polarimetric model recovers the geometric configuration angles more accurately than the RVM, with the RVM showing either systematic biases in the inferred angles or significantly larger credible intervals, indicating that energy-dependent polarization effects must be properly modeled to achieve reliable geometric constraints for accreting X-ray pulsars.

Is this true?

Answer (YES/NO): NO